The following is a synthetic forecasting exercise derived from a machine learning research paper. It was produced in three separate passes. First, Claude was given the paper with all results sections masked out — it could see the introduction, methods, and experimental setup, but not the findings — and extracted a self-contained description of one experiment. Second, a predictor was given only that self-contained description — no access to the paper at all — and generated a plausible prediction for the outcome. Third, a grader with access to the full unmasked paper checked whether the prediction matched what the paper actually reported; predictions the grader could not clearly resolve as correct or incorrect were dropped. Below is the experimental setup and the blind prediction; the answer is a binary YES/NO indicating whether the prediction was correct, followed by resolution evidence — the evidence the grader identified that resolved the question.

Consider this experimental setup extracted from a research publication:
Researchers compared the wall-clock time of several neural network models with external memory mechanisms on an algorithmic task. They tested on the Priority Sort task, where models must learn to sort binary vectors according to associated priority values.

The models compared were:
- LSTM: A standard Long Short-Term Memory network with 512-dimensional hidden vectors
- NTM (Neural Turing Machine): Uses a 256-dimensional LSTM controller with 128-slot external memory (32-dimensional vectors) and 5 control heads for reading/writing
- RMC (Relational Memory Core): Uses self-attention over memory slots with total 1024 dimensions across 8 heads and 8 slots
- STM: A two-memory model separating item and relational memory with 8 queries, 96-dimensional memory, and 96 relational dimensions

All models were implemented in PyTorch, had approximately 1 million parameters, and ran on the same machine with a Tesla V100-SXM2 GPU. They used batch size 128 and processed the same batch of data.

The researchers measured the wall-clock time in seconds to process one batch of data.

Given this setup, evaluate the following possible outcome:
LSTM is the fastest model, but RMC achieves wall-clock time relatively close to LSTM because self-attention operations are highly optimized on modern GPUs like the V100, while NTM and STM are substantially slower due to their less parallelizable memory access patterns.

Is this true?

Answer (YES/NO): NO